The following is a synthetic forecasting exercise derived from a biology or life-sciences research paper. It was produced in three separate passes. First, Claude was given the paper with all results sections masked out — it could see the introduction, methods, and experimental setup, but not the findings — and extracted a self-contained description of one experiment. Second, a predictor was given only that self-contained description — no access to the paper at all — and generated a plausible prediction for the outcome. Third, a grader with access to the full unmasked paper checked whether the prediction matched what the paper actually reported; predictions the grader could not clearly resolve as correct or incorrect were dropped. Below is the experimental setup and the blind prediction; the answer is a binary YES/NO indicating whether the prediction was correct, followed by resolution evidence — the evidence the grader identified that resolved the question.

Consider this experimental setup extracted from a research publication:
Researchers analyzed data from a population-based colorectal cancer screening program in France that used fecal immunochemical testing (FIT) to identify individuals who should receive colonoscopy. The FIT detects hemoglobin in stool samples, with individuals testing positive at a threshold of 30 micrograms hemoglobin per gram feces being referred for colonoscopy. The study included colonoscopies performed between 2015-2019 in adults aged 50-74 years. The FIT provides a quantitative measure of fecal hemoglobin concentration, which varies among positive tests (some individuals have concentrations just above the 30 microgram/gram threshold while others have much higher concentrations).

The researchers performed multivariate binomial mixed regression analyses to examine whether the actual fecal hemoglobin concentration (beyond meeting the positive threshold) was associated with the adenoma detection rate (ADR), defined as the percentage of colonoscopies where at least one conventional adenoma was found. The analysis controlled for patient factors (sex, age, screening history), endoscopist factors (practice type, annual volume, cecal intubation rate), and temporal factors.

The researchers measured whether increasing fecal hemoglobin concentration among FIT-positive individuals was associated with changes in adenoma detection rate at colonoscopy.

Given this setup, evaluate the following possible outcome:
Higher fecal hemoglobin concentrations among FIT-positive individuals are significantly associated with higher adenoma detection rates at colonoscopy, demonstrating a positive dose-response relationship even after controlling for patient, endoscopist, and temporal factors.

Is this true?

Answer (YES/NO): YES